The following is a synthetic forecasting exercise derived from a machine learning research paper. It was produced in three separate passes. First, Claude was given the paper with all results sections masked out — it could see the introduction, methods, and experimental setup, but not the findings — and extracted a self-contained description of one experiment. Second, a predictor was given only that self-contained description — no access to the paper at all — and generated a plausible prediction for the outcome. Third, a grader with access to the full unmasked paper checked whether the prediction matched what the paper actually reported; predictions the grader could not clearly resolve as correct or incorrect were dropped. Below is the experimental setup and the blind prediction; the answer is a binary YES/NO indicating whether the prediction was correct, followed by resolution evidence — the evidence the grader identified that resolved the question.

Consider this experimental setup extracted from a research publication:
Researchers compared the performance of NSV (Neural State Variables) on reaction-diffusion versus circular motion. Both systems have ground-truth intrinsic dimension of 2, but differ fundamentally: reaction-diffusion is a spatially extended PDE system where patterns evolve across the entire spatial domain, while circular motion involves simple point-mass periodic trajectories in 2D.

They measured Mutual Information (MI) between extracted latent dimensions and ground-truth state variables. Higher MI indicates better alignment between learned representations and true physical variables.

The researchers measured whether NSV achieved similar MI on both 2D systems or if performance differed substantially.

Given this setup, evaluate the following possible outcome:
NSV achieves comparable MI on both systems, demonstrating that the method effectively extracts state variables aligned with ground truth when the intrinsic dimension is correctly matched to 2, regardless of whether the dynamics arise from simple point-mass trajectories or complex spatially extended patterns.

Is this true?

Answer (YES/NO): NO